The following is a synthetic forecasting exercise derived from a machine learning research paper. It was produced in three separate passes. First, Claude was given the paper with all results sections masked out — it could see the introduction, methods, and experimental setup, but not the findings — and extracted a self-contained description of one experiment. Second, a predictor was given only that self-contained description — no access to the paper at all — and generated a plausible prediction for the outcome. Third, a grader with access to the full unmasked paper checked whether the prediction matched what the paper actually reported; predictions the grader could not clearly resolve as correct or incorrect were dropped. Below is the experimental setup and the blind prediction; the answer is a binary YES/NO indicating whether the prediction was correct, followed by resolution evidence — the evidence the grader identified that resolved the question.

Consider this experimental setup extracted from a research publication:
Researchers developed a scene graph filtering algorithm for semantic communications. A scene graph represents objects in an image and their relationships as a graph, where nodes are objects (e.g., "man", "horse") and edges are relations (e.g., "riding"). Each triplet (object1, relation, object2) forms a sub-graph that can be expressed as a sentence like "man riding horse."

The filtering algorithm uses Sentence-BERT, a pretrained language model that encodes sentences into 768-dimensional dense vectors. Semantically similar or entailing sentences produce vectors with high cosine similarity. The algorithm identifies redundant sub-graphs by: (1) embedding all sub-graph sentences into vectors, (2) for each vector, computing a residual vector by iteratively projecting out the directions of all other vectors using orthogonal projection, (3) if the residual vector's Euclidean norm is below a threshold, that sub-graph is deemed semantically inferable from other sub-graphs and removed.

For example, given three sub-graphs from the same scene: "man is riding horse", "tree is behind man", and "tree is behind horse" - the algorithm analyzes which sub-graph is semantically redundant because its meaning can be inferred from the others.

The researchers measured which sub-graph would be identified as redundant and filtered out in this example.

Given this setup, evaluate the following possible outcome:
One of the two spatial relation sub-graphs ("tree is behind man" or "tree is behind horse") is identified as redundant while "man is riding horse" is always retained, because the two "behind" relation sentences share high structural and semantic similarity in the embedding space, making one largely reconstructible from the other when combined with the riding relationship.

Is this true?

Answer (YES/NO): NO